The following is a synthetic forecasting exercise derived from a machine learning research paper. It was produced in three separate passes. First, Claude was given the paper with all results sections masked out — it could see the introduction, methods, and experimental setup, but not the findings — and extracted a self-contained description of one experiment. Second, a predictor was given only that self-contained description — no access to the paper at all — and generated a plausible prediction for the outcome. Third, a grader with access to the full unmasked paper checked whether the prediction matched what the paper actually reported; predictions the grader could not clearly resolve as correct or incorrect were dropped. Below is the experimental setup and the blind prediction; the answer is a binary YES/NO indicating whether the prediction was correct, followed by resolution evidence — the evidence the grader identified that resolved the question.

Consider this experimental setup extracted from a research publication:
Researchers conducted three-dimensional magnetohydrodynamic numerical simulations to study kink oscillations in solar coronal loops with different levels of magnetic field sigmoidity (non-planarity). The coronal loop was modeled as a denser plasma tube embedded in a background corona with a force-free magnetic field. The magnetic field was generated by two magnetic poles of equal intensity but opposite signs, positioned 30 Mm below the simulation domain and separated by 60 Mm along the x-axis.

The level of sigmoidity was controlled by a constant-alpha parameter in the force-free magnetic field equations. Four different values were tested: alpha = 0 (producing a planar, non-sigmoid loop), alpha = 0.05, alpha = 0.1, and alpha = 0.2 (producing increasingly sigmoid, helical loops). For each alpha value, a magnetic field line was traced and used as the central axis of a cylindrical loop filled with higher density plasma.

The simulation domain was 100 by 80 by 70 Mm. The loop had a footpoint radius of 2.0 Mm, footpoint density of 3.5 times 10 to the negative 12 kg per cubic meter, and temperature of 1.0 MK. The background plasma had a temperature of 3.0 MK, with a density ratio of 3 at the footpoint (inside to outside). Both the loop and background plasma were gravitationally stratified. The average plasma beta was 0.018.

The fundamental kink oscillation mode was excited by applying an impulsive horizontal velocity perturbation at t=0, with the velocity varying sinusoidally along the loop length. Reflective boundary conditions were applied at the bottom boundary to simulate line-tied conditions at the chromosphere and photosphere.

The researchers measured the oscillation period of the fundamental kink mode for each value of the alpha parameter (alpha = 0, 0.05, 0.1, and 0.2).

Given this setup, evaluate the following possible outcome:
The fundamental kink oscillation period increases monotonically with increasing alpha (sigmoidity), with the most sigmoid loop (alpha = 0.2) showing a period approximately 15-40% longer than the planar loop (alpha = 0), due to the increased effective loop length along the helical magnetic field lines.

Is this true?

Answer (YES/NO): NO